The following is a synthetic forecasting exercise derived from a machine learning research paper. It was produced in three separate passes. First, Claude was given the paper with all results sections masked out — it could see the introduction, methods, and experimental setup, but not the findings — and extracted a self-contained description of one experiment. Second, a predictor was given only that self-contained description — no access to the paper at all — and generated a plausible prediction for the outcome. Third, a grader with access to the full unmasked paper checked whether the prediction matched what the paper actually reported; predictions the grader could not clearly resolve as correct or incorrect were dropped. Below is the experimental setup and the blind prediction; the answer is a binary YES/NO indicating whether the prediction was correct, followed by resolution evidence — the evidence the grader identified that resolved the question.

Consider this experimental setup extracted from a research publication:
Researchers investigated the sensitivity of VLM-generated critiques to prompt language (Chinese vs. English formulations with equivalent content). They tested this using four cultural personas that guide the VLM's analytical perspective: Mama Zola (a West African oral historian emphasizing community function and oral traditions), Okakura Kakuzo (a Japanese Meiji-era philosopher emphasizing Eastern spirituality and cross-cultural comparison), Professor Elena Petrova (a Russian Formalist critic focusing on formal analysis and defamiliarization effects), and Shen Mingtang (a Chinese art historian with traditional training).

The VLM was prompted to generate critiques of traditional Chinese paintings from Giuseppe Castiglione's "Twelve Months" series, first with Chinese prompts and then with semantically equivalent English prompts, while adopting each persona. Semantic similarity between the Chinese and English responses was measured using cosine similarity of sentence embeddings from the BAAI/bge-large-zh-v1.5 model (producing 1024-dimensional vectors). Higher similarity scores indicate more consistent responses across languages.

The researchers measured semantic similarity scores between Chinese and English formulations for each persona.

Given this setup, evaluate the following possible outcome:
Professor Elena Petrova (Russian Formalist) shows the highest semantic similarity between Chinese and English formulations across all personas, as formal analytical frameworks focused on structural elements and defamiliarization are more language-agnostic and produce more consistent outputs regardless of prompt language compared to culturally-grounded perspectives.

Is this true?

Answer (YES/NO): NO